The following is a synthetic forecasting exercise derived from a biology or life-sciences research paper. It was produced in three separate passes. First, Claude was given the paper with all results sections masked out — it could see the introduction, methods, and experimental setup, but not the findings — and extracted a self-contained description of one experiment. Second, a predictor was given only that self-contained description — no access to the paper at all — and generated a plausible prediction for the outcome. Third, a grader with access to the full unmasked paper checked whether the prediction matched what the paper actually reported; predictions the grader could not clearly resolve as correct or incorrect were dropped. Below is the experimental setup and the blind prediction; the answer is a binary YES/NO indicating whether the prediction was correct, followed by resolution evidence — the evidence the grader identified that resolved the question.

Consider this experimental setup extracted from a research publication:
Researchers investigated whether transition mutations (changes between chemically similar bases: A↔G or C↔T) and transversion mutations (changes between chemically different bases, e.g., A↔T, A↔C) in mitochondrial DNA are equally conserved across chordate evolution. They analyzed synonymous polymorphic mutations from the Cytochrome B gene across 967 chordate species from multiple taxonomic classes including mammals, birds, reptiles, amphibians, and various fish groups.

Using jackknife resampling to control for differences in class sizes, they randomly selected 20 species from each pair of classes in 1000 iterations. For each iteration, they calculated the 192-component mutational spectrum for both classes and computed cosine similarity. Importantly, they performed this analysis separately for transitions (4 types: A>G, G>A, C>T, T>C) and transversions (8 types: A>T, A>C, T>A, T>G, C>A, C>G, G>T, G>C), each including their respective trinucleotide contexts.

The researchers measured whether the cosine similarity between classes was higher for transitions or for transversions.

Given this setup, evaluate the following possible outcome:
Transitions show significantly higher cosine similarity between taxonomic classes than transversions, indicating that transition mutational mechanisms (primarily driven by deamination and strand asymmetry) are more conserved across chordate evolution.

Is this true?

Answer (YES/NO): YES